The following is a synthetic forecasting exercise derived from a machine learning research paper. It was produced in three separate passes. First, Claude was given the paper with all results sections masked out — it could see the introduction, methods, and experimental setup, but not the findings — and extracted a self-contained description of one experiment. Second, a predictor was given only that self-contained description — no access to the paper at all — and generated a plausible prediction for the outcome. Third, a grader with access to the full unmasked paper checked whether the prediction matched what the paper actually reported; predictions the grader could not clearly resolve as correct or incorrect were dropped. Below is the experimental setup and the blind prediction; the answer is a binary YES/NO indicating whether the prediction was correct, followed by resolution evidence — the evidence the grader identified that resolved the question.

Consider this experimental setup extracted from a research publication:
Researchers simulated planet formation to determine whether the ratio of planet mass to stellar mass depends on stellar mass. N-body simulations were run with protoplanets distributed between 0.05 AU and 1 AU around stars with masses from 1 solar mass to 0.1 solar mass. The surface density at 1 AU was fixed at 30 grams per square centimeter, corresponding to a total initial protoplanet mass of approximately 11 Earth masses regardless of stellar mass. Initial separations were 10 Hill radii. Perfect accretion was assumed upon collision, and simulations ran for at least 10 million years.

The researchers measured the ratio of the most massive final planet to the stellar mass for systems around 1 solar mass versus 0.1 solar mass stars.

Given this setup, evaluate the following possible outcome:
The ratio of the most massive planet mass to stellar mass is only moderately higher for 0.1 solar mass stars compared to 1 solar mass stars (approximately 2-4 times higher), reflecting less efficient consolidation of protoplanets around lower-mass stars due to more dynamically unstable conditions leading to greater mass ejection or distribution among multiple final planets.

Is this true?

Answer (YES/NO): NO